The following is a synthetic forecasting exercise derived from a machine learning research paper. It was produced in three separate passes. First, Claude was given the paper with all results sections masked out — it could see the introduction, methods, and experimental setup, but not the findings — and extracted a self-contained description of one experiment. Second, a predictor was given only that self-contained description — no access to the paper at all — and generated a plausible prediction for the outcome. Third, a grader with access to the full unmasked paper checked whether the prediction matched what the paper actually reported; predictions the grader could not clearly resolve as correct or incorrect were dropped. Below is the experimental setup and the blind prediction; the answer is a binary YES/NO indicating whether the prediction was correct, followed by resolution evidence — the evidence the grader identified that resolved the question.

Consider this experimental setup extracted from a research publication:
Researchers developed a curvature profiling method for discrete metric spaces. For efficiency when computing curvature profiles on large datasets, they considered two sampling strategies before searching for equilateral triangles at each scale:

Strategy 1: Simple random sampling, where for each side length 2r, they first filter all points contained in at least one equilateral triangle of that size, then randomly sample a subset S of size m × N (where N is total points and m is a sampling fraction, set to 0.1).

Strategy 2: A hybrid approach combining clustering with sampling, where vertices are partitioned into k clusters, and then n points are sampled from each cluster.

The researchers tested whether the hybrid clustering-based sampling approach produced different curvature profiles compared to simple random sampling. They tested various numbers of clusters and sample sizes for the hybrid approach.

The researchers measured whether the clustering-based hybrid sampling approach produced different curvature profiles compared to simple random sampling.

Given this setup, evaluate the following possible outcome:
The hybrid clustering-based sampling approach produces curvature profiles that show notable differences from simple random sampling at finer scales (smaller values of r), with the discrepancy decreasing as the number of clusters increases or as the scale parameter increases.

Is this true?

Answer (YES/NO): NO